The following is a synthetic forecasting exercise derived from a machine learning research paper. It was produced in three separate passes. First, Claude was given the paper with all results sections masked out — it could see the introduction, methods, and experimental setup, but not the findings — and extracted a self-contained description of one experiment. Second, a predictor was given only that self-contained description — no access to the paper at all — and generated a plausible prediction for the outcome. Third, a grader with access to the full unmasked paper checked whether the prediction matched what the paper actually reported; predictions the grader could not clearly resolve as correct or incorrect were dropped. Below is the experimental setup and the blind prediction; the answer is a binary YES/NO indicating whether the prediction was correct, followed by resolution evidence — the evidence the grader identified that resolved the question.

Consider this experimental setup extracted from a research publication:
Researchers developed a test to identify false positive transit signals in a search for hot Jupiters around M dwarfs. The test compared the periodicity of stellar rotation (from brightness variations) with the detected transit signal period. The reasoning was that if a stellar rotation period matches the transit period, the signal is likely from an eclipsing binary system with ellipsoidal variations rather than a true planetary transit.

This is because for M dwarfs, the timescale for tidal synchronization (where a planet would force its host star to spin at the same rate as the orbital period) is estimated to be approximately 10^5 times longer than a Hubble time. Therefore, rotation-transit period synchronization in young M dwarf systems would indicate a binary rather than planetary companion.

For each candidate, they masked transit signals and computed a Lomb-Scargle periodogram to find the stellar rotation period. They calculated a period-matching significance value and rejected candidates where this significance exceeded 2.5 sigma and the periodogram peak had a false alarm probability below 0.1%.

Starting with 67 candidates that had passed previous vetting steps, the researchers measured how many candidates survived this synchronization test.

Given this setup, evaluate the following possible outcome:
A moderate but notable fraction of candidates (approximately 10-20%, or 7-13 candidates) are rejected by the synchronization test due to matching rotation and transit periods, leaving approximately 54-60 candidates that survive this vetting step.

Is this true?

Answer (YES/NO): NO